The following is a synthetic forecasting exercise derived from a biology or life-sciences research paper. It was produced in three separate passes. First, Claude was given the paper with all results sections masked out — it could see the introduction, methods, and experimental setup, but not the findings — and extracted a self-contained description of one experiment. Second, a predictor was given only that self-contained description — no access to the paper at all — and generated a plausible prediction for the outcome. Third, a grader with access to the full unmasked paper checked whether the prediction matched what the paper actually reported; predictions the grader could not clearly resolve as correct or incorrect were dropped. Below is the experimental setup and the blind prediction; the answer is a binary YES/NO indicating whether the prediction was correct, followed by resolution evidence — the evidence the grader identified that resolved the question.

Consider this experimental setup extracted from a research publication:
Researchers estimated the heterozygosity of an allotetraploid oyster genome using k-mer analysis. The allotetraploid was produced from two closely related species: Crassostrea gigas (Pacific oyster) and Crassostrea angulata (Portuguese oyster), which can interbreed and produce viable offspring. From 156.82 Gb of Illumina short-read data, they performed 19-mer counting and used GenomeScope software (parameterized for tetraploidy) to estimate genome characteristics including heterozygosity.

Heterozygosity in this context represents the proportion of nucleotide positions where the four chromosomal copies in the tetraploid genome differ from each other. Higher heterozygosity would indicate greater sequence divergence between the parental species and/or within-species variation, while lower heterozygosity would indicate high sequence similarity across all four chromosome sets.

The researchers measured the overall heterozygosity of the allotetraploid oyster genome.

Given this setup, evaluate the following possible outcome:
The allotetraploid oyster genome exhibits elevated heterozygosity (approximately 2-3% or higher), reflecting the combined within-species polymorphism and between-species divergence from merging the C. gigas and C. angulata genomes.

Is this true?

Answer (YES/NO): YES